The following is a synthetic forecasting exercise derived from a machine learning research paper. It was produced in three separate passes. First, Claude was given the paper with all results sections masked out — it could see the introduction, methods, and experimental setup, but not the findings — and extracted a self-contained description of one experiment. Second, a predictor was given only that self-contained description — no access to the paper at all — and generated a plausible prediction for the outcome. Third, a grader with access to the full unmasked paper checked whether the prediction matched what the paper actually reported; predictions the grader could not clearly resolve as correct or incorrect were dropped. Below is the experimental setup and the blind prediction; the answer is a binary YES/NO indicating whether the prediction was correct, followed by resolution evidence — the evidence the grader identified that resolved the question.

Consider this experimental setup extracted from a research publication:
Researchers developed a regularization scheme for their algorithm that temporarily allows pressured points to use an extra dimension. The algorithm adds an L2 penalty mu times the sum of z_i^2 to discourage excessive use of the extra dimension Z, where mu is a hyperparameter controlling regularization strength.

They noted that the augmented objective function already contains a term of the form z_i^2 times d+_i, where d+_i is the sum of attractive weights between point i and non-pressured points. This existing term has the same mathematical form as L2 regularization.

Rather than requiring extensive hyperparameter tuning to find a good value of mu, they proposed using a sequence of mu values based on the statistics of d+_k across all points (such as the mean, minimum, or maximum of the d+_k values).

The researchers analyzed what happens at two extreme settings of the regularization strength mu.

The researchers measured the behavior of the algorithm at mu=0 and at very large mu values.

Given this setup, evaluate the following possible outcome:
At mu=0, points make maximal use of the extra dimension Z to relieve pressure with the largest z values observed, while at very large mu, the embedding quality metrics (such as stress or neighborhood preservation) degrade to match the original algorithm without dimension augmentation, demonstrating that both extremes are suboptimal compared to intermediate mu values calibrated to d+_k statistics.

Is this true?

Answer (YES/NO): NO